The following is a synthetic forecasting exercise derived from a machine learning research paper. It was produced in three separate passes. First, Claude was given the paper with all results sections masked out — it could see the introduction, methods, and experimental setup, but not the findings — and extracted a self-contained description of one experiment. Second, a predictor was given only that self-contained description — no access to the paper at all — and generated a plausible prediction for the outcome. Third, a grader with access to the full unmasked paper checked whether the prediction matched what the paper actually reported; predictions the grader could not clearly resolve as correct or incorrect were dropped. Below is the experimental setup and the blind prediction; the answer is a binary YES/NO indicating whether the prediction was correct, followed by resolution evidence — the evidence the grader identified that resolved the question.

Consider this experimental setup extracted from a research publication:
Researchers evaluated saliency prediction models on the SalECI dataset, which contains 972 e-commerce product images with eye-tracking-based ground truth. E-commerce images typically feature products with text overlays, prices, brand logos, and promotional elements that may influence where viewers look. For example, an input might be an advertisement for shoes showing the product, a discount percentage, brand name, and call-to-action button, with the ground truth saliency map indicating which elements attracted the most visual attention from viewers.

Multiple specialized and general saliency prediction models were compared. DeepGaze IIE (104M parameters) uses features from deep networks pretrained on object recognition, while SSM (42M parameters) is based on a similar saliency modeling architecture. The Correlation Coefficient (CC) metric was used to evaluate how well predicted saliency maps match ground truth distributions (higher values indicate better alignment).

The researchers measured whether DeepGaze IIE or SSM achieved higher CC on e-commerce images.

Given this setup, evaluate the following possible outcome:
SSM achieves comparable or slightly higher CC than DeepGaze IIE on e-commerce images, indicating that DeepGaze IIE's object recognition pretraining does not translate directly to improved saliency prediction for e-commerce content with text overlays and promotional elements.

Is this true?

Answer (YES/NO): NO